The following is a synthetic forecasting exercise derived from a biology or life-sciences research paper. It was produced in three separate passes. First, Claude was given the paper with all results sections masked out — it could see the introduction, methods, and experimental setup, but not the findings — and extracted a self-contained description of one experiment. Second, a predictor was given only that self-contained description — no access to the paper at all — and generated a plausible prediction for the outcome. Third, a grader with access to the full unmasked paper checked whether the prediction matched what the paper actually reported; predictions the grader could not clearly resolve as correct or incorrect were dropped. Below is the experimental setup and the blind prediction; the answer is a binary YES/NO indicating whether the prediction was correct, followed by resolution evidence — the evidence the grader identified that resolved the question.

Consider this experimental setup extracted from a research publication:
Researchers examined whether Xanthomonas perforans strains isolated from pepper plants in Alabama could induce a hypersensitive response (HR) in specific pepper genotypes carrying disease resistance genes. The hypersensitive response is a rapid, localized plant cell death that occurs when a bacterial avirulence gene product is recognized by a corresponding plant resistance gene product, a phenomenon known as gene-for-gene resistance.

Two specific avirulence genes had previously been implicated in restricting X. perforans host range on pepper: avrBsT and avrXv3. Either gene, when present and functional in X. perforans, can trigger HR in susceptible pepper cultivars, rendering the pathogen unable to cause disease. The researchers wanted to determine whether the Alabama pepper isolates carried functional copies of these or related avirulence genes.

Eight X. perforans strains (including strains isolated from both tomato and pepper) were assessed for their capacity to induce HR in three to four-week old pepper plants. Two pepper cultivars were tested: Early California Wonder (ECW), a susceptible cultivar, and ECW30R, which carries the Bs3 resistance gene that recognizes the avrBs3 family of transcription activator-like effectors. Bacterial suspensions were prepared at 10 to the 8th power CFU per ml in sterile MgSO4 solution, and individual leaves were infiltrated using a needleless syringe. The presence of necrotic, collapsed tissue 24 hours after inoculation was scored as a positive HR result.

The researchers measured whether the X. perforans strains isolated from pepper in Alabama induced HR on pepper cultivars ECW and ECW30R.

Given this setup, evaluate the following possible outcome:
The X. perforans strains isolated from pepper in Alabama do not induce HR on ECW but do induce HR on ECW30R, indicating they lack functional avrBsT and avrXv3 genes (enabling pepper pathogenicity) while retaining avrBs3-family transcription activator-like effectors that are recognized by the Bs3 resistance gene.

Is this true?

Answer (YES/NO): NO